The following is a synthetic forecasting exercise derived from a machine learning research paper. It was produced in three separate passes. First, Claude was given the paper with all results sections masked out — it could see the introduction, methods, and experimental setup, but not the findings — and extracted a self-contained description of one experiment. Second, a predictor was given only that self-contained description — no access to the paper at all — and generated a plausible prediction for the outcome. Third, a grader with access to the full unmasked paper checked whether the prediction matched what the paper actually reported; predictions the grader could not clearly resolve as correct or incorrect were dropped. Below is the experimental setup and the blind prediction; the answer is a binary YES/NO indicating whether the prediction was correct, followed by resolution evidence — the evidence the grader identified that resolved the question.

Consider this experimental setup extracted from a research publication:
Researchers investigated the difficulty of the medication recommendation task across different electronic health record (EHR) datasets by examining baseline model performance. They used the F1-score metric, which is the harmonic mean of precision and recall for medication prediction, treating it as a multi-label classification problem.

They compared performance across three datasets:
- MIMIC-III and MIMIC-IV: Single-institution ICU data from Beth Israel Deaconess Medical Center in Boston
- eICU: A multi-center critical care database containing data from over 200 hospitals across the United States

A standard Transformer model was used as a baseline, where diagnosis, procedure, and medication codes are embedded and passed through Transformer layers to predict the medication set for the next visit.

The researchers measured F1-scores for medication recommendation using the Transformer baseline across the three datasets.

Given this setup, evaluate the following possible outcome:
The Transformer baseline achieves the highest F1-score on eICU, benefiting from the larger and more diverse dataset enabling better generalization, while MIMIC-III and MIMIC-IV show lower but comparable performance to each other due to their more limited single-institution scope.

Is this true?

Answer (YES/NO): NO